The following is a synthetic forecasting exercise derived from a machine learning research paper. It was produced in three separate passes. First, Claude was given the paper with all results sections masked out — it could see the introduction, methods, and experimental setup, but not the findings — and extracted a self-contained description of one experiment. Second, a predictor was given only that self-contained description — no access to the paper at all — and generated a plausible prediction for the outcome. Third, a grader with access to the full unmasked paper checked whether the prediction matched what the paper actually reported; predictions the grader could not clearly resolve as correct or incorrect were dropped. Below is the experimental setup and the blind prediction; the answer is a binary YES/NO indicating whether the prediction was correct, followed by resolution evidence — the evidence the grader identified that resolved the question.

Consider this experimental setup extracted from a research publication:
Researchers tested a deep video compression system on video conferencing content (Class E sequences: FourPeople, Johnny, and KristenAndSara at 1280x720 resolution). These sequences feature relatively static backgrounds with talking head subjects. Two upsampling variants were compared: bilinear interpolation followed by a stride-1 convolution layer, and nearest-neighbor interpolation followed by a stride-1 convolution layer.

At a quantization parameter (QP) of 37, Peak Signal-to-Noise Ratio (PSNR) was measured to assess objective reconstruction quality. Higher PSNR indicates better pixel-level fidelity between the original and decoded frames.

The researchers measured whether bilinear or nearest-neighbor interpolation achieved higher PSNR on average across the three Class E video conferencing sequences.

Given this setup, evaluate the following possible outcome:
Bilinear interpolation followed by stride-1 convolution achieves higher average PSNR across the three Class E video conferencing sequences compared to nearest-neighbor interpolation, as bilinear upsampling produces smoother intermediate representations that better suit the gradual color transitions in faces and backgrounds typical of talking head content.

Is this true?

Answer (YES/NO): YES